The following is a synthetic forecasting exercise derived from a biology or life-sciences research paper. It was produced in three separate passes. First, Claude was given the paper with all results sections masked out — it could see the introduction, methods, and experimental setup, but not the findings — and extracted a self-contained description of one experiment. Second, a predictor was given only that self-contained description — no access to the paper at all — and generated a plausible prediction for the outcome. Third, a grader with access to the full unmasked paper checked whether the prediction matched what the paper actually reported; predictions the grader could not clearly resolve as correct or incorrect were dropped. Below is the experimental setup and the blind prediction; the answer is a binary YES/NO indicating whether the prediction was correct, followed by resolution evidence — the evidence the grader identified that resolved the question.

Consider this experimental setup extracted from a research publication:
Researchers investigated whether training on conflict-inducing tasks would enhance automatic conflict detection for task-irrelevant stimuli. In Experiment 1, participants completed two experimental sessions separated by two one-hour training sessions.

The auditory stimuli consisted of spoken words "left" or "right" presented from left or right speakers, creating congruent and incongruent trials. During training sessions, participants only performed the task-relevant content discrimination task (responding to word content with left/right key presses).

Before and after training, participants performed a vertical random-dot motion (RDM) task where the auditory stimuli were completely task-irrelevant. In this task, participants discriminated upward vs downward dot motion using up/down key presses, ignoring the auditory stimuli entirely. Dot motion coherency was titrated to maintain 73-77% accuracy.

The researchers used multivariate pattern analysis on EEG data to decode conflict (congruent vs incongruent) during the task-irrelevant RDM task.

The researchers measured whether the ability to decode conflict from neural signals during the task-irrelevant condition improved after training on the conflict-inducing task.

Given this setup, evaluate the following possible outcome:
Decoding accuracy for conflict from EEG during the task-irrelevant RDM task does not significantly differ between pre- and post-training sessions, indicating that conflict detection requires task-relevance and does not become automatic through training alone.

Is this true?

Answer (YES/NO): YES